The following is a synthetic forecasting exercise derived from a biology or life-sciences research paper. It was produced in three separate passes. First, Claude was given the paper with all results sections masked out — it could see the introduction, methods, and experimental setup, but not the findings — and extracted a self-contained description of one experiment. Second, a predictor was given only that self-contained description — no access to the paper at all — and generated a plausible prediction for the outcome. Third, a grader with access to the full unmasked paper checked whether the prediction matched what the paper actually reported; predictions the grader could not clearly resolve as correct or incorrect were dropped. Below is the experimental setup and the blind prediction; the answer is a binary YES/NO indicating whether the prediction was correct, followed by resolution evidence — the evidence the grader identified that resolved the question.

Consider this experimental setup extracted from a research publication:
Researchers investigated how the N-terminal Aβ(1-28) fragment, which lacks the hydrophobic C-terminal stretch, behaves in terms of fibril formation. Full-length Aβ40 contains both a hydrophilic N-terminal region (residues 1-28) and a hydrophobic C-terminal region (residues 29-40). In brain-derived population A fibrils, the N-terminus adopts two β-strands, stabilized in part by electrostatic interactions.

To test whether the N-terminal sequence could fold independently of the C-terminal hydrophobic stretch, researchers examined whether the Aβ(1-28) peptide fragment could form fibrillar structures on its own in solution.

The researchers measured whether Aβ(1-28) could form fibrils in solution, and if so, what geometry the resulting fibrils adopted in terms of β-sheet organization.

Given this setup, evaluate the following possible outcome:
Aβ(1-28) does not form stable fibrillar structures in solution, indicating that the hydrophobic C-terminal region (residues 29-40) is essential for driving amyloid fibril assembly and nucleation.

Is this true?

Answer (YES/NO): NO